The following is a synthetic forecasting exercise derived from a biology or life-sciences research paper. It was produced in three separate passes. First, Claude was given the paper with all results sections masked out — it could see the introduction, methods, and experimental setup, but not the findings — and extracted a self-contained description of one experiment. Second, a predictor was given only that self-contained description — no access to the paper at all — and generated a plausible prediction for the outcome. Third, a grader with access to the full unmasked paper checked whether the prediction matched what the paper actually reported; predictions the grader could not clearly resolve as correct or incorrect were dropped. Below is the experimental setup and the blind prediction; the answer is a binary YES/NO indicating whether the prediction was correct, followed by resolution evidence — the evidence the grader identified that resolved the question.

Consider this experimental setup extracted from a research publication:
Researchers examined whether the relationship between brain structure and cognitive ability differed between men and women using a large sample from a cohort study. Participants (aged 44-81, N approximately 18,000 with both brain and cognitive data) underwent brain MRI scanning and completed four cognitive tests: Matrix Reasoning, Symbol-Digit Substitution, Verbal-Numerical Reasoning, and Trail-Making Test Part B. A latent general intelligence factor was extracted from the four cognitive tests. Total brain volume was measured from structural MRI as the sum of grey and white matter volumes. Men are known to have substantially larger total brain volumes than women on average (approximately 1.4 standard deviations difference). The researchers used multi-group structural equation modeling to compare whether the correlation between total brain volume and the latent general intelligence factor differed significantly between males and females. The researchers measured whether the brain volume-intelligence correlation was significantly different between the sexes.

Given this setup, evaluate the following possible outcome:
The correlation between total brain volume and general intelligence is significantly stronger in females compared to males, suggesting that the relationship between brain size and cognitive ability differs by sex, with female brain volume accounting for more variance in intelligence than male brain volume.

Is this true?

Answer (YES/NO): NO